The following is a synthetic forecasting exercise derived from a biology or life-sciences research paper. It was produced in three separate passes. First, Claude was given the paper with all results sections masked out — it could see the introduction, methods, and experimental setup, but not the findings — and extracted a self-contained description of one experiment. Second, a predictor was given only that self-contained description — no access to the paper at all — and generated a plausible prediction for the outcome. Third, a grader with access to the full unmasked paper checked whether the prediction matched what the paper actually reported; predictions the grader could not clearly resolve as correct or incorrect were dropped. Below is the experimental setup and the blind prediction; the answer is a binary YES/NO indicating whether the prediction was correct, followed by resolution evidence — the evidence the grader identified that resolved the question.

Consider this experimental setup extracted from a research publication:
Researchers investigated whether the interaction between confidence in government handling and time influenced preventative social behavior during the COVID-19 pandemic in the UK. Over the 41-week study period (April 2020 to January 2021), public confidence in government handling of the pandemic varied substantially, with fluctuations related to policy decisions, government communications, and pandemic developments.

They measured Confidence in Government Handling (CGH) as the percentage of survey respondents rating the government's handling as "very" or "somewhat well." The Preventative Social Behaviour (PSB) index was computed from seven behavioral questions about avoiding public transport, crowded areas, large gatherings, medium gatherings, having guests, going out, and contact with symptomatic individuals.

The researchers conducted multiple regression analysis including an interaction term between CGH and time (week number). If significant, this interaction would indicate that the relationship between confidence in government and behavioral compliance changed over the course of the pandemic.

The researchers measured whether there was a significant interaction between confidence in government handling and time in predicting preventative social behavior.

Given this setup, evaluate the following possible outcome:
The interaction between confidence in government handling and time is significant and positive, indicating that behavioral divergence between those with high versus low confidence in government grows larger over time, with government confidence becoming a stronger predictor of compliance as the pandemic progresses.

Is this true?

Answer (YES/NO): NO